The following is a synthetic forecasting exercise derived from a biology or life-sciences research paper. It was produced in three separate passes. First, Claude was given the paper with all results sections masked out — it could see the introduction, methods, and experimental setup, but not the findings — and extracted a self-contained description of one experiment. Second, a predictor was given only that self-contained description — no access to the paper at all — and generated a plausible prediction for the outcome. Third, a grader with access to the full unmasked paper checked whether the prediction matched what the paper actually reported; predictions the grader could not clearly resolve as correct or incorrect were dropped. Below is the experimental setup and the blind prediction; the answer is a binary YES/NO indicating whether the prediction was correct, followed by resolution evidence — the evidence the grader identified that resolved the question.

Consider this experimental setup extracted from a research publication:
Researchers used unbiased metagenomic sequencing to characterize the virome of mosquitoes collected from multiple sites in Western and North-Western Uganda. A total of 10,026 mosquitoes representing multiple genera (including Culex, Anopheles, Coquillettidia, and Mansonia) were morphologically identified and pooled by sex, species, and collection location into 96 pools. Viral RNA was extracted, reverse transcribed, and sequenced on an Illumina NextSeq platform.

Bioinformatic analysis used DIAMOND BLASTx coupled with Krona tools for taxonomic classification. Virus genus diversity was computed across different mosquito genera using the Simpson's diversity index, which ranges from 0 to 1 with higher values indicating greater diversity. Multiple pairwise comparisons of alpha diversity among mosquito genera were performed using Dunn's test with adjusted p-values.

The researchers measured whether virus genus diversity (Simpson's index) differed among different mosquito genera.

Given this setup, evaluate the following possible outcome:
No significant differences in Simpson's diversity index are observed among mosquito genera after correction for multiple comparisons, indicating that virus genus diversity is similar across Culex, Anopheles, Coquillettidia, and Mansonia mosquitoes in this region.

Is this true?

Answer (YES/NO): YES